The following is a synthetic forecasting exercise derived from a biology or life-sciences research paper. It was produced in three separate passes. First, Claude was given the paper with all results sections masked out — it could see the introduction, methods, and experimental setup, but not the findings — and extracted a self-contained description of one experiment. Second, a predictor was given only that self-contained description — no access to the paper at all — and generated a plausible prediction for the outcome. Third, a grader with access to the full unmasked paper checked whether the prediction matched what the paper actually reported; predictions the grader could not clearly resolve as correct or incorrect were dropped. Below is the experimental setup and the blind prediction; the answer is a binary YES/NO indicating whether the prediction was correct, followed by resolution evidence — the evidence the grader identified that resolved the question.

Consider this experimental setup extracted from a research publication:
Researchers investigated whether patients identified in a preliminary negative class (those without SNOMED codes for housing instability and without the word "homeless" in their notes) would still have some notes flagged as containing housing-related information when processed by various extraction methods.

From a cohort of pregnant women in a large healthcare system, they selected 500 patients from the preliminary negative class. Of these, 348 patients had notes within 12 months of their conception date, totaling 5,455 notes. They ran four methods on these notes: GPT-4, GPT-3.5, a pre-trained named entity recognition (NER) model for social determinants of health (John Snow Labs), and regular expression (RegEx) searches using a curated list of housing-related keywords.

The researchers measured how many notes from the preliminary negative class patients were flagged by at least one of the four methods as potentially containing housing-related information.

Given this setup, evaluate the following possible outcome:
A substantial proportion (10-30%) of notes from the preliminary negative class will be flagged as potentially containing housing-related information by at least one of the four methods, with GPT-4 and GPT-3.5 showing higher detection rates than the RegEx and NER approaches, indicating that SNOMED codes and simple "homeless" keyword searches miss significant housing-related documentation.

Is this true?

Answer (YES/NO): NO